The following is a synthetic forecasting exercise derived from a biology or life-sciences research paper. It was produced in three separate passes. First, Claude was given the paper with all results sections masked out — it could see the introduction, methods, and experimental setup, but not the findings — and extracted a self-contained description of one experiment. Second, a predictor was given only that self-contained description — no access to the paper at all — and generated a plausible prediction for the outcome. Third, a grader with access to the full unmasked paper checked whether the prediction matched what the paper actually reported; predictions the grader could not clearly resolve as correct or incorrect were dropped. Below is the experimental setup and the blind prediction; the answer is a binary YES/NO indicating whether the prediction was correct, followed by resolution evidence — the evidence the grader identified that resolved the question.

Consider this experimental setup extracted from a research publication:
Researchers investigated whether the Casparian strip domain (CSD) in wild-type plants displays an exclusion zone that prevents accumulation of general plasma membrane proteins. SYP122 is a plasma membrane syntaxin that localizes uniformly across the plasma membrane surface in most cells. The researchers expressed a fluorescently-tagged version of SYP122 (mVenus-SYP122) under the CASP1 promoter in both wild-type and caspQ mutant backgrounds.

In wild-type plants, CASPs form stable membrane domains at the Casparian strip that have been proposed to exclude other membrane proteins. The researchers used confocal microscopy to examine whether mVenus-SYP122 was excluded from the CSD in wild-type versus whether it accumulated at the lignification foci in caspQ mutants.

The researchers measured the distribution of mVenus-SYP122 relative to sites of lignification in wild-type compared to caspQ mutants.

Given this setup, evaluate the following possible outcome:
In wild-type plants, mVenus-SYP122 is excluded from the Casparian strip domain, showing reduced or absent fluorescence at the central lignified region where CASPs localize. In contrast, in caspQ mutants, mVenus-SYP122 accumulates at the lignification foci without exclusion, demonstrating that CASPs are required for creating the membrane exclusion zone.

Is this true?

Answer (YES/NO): YES